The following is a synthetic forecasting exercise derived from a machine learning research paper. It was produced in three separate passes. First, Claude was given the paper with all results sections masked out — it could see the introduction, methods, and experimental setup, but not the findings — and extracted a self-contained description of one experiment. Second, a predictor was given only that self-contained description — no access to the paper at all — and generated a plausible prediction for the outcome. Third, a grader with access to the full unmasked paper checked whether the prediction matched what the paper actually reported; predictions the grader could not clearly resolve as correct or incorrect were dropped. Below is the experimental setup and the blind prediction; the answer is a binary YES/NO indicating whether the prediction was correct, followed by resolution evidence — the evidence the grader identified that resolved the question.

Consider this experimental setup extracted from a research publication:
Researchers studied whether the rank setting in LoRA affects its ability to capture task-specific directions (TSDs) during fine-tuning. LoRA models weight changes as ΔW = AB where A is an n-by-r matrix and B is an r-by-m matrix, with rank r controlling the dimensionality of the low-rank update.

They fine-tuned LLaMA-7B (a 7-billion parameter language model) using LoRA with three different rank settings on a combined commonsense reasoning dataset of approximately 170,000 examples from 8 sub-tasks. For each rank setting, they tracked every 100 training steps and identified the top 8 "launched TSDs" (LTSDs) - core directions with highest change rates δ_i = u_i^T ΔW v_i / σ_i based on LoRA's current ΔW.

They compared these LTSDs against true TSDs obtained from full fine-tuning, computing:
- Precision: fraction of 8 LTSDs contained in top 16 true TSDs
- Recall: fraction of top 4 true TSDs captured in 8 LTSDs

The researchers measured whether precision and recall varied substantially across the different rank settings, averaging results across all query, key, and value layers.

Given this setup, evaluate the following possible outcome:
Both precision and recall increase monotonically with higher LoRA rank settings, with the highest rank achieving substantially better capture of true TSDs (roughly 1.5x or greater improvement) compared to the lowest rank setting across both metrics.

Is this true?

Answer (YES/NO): NO